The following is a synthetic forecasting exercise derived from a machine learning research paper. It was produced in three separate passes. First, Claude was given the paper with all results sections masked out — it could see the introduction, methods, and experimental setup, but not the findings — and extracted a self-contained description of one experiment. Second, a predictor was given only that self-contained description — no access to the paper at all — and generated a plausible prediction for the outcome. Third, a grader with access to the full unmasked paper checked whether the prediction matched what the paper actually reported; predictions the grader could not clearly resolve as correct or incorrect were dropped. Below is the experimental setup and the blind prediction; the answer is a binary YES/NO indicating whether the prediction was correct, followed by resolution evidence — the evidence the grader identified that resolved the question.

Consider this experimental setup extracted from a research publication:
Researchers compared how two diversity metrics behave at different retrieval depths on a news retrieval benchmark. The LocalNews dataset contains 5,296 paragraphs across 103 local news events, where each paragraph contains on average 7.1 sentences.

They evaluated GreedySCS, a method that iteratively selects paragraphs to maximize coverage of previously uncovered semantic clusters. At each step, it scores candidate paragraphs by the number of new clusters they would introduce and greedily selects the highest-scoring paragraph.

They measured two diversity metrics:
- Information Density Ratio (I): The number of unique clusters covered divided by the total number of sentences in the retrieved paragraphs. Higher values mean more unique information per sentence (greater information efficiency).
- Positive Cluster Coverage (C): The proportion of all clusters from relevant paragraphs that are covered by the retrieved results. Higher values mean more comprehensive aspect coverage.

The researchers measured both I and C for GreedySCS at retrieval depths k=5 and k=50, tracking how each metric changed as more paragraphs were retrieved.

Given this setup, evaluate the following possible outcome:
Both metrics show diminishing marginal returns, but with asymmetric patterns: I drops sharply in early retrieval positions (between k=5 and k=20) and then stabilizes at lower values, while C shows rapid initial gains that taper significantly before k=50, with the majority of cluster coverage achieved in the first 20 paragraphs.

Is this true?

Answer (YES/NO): YES